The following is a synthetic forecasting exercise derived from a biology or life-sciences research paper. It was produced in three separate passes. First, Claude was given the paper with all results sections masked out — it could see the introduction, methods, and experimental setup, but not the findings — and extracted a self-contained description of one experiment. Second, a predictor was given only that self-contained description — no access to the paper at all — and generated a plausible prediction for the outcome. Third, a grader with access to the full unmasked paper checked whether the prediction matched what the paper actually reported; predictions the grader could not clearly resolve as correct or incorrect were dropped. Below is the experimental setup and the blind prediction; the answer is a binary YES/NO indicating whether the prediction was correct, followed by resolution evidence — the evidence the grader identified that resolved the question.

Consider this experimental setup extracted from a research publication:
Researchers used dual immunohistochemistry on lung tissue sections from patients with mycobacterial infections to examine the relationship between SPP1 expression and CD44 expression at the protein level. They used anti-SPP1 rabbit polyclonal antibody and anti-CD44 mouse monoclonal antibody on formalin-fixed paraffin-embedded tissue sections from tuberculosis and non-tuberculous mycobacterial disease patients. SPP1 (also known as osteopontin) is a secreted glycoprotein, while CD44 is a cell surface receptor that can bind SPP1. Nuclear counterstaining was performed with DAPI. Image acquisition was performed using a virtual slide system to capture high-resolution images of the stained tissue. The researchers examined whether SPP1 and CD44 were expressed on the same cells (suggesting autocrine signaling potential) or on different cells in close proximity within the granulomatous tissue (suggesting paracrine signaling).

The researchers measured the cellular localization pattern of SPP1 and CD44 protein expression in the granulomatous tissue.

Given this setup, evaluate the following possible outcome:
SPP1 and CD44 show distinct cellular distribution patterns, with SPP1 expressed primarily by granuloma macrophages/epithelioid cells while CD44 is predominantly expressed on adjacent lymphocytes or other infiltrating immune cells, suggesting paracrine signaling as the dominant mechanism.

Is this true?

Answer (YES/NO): NO